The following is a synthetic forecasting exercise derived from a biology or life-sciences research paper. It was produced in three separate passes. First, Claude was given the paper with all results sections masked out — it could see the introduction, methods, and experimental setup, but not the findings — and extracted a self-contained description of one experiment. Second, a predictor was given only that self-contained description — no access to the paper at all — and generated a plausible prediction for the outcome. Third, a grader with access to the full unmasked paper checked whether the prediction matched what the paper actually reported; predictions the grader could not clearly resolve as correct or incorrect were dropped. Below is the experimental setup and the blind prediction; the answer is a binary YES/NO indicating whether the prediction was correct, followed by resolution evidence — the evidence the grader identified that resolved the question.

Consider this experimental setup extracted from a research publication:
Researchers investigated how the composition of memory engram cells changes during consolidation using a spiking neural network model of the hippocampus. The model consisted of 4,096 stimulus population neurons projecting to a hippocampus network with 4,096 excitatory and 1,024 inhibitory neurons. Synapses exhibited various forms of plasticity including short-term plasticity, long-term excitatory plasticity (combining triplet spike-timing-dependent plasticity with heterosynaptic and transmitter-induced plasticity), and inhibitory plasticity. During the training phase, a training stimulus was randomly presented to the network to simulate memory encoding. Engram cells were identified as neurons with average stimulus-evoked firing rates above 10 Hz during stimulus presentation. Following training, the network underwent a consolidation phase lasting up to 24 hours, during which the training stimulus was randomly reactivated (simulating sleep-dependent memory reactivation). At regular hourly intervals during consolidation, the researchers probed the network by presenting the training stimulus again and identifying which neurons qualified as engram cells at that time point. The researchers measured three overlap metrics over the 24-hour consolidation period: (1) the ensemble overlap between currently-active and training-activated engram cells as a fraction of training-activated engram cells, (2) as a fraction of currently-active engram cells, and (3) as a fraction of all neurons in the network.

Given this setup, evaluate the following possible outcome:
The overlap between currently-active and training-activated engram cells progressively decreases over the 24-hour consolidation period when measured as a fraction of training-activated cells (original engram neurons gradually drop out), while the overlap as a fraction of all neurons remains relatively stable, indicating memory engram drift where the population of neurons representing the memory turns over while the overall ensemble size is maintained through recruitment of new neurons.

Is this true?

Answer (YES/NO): NO